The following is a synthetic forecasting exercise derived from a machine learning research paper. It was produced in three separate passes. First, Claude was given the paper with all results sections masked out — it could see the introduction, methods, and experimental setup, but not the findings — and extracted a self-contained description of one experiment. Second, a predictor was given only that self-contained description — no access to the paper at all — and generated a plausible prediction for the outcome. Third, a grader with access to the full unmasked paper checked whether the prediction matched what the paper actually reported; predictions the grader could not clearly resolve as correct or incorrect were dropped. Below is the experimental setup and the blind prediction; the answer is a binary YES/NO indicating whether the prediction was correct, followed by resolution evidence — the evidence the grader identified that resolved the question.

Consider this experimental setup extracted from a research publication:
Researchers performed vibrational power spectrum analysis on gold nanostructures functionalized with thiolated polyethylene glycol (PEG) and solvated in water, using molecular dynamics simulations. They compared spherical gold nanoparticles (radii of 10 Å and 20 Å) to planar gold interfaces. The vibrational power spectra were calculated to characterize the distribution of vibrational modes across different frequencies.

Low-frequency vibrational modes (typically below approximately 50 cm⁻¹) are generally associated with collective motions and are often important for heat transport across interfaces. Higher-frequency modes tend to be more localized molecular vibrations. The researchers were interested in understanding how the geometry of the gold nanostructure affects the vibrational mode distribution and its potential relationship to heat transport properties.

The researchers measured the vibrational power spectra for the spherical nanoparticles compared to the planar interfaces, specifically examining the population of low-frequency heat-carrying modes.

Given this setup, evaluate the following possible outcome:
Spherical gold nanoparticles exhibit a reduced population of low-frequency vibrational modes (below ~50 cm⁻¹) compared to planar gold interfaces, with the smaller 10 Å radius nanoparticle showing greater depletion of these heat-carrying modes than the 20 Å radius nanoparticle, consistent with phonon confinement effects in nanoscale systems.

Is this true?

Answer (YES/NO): NO